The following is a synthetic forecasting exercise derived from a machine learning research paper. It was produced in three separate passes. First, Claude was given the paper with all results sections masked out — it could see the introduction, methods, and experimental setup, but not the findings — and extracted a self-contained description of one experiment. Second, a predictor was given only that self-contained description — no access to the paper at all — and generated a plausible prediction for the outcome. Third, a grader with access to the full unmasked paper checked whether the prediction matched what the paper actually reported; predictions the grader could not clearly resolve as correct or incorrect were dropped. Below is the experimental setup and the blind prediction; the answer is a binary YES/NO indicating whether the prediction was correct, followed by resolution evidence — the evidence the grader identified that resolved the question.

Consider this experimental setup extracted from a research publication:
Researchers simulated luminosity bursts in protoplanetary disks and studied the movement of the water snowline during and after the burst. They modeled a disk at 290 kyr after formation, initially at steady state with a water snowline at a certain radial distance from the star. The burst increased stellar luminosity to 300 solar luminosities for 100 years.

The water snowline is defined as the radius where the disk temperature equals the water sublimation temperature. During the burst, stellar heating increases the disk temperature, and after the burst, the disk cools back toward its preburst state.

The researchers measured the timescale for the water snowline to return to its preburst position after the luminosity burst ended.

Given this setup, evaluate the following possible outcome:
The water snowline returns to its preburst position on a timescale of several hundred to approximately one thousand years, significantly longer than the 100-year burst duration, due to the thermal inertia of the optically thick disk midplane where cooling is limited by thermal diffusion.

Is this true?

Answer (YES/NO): NO